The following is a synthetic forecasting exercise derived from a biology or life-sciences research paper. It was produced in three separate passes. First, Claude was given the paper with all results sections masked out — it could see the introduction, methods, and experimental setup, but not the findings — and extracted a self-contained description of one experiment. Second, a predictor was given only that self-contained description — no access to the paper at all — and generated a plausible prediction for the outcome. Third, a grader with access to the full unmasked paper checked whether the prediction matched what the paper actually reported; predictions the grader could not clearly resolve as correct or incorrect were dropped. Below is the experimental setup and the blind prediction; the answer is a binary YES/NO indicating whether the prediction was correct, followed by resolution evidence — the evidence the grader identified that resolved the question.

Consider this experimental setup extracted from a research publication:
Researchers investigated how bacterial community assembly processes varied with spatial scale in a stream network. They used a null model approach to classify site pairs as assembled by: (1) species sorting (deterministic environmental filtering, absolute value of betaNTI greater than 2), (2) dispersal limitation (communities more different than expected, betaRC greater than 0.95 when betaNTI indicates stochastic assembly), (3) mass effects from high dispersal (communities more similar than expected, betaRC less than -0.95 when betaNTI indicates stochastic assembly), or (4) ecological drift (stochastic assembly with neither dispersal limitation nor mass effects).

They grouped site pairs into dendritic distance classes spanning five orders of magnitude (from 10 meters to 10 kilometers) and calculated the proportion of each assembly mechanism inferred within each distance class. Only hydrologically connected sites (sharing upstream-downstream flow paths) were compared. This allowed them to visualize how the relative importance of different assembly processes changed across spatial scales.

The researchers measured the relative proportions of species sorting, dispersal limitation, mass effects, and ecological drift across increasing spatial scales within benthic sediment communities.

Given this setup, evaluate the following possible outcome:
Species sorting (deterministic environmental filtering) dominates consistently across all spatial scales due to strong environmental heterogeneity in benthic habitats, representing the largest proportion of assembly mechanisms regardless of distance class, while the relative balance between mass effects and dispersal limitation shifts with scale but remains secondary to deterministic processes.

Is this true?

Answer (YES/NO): NO